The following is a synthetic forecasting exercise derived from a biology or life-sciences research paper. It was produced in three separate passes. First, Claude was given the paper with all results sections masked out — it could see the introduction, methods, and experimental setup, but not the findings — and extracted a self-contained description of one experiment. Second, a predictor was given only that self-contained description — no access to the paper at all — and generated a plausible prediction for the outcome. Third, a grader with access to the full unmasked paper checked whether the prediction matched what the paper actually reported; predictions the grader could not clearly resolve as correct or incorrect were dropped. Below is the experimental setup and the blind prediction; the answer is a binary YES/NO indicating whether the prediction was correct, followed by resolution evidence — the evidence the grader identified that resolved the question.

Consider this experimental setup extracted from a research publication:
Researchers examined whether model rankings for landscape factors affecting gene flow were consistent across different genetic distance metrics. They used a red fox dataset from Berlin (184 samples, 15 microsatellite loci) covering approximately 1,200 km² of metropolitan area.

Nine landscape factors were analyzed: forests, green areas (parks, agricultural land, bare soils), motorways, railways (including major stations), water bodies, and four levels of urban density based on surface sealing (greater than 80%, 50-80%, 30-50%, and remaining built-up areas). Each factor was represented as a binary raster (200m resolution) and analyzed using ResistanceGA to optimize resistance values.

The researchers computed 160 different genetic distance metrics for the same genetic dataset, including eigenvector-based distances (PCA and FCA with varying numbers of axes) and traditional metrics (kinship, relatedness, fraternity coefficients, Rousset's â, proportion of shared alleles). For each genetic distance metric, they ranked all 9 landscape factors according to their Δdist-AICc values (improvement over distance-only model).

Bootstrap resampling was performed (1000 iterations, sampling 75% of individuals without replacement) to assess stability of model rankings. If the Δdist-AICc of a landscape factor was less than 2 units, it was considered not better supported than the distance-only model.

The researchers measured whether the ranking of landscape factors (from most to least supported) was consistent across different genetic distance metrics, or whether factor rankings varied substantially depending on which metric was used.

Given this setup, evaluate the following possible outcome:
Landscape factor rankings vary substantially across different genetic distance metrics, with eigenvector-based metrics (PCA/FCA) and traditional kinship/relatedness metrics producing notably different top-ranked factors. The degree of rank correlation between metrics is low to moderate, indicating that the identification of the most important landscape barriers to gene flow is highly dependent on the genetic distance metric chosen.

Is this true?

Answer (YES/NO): YES